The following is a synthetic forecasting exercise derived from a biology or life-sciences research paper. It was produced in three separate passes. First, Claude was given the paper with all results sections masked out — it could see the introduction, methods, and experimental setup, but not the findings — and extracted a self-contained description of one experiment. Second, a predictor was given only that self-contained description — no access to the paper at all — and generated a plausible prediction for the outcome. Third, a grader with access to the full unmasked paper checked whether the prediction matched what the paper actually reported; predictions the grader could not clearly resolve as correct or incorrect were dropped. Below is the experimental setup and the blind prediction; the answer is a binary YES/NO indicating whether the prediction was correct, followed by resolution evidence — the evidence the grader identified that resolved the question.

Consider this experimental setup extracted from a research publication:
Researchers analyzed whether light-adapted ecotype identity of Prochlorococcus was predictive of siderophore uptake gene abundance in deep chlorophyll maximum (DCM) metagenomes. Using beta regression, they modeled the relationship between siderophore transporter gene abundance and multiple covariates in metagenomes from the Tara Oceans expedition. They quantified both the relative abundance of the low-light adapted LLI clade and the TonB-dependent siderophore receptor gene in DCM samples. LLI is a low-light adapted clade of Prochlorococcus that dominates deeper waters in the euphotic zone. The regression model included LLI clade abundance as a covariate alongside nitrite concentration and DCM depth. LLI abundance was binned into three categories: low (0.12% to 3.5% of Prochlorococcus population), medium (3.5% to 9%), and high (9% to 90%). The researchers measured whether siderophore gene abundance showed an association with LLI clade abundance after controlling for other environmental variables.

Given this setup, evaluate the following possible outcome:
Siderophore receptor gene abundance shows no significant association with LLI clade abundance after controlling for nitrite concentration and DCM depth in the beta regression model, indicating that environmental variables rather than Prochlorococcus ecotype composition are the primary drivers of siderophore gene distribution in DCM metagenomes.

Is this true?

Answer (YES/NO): NO